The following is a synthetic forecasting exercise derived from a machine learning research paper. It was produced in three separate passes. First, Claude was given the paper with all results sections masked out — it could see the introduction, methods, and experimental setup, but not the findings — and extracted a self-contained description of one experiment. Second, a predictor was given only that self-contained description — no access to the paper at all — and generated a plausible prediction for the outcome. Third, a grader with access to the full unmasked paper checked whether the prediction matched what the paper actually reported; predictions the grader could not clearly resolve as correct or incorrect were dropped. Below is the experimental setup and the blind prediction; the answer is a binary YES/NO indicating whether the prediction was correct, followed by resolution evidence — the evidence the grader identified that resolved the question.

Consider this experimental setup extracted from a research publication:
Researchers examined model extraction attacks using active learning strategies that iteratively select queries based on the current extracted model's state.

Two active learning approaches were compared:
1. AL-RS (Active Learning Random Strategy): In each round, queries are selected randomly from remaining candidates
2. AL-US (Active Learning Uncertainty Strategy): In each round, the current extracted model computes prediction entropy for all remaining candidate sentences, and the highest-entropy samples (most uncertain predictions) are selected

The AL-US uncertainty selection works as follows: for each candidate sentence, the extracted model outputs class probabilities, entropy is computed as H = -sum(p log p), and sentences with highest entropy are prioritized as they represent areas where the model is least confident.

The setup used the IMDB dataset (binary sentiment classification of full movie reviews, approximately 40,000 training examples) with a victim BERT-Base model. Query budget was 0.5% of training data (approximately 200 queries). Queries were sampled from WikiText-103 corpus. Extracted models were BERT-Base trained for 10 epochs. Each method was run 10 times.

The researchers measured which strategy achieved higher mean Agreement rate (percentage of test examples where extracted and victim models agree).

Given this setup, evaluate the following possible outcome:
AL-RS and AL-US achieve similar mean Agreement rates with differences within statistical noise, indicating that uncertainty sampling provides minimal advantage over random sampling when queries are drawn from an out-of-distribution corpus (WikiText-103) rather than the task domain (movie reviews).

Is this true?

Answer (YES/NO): YES